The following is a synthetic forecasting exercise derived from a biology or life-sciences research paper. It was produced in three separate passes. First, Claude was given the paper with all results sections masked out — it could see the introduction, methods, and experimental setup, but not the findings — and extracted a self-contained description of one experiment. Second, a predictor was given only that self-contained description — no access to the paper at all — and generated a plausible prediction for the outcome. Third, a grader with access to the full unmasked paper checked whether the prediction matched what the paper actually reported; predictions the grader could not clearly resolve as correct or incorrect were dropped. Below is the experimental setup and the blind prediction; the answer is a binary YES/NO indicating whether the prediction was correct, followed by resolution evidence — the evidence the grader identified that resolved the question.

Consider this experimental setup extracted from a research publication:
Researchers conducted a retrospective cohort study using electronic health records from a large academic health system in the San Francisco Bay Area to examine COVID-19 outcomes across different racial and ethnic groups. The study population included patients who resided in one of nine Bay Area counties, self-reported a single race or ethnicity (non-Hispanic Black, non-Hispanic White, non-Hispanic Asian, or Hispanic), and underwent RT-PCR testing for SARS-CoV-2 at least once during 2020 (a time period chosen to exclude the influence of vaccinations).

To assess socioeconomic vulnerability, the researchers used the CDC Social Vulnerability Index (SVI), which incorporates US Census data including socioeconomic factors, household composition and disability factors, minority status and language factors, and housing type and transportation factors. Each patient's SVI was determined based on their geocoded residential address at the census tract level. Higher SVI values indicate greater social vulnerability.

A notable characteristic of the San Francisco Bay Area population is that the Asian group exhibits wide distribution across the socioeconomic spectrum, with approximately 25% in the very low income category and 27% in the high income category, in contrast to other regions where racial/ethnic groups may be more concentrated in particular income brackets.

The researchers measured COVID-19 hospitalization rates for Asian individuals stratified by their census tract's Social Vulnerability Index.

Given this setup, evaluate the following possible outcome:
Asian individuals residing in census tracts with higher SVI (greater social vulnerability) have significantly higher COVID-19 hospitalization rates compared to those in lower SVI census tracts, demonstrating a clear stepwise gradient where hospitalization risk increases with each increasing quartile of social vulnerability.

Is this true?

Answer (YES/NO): NO